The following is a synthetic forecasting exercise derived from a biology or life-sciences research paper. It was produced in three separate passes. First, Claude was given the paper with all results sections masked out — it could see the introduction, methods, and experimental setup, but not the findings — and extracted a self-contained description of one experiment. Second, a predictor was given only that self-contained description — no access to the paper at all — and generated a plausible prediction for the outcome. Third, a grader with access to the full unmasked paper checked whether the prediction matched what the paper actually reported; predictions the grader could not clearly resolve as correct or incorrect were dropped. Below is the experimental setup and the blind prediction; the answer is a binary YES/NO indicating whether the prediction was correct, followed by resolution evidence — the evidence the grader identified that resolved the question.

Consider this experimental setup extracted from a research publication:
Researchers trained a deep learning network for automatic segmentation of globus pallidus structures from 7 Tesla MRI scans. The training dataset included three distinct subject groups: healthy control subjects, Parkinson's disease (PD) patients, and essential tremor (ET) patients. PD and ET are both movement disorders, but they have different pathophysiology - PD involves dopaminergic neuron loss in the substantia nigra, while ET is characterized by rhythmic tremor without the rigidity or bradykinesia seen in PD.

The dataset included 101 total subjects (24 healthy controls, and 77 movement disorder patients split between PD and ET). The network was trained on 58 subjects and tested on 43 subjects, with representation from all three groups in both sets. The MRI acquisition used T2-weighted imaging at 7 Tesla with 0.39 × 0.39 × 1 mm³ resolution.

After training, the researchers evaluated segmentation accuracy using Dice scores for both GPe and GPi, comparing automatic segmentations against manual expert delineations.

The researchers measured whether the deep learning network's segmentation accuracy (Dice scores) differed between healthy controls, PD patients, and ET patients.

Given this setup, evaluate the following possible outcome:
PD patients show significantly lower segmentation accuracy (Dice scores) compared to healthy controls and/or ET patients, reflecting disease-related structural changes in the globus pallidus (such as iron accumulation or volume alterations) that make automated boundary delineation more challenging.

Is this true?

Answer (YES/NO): NO